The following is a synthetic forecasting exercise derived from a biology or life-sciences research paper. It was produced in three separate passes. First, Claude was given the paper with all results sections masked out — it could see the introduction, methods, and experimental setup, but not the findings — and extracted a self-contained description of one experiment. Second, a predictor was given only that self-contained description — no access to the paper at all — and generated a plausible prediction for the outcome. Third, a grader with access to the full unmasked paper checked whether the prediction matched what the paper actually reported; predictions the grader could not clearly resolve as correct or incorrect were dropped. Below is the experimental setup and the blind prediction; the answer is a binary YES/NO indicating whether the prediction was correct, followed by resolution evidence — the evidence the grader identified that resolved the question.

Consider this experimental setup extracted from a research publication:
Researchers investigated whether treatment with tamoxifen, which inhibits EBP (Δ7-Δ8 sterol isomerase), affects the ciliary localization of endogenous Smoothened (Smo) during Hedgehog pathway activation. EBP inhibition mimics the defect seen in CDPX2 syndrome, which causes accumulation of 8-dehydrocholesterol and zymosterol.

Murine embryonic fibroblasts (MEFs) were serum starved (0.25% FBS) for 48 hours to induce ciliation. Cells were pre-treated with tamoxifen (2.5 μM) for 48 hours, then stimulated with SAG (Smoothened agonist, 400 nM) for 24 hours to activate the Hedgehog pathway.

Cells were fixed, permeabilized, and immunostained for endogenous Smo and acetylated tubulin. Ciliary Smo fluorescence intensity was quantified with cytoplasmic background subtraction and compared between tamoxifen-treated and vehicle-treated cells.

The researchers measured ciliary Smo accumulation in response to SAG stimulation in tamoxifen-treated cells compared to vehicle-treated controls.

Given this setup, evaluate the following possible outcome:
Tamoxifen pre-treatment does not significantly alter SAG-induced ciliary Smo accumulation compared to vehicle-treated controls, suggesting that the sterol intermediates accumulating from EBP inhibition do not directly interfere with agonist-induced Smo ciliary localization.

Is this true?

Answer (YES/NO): NO